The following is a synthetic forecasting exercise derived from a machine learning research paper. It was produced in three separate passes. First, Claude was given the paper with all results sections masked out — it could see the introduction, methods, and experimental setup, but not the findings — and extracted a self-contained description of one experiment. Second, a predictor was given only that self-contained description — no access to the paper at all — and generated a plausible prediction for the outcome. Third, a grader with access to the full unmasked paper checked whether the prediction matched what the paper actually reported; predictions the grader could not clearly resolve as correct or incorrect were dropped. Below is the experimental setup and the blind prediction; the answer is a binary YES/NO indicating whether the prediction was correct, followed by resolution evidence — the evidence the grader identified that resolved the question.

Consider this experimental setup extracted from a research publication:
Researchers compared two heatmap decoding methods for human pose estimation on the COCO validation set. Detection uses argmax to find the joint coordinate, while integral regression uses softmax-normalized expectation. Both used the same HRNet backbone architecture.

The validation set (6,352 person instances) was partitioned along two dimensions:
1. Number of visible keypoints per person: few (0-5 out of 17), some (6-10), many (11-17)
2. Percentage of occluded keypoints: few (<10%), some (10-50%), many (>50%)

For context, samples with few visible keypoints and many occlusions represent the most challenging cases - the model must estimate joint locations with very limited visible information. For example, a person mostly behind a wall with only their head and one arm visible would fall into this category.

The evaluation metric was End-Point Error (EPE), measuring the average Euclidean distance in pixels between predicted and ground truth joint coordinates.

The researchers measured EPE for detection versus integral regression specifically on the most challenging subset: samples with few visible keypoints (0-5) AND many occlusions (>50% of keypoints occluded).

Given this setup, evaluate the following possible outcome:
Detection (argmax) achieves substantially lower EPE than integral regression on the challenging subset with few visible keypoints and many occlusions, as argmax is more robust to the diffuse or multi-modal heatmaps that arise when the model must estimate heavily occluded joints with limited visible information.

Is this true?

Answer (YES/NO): NO